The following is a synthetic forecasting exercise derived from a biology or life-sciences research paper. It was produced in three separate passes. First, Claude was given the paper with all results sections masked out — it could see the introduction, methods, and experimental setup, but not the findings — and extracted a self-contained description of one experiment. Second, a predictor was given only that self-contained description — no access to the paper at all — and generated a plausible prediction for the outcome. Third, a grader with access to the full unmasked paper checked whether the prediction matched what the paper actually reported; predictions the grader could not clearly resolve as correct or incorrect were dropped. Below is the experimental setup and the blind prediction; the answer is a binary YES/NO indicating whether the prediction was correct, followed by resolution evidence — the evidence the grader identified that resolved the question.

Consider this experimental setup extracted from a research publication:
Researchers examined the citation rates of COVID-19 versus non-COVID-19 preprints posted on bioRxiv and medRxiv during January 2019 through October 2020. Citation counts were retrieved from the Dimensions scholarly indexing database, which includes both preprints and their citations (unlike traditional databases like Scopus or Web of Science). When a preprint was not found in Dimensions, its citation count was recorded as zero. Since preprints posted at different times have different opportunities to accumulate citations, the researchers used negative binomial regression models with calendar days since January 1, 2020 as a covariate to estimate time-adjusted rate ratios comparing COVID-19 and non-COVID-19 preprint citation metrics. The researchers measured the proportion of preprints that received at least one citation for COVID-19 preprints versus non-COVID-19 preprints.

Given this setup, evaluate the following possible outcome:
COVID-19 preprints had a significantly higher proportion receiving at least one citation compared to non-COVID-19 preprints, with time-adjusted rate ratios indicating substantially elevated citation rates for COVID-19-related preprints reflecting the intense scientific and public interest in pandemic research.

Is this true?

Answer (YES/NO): YES